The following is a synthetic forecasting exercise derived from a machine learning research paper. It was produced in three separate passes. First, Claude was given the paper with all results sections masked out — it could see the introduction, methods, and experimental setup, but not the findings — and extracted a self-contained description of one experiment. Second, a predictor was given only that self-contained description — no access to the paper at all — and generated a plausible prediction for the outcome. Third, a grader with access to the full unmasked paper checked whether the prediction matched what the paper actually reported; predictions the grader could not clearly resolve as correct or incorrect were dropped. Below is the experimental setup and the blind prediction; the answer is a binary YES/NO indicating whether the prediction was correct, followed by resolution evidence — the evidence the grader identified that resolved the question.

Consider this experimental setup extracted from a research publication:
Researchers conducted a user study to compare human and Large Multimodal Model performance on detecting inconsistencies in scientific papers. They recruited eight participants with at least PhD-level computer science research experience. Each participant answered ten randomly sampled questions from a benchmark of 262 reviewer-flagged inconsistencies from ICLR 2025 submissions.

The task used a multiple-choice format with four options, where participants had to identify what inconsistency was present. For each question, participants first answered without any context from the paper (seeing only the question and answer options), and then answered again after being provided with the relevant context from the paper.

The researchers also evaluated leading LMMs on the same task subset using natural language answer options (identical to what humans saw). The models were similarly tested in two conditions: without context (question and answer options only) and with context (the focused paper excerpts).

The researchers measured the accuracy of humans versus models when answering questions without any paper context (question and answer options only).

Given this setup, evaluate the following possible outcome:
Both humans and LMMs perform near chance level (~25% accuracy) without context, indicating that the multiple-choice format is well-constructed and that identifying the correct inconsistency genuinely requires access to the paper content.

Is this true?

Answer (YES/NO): NO